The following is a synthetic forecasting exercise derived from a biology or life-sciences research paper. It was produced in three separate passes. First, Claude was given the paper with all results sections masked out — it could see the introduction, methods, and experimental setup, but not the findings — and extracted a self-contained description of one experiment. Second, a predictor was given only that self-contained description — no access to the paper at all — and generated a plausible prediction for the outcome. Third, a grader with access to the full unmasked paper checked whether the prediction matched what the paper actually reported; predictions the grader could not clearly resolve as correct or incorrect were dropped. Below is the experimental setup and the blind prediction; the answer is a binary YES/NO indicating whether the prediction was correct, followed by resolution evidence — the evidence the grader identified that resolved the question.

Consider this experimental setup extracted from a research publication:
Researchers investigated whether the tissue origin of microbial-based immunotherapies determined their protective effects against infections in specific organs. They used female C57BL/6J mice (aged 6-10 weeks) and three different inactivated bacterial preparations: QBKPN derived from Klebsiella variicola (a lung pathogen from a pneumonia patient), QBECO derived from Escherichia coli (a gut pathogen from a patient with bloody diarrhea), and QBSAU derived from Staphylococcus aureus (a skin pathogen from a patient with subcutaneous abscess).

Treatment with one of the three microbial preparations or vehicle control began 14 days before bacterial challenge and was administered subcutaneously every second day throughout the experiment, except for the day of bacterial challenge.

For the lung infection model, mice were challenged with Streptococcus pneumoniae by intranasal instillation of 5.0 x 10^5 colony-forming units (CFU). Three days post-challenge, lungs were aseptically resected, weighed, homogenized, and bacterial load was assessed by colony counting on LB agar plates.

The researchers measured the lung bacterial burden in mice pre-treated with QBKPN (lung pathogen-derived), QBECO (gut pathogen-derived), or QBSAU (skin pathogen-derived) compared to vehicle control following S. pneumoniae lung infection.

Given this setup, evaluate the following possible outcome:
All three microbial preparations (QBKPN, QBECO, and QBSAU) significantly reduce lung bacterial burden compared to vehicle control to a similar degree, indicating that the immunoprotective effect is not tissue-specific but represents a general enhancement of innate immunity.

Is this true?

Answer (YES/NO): NO